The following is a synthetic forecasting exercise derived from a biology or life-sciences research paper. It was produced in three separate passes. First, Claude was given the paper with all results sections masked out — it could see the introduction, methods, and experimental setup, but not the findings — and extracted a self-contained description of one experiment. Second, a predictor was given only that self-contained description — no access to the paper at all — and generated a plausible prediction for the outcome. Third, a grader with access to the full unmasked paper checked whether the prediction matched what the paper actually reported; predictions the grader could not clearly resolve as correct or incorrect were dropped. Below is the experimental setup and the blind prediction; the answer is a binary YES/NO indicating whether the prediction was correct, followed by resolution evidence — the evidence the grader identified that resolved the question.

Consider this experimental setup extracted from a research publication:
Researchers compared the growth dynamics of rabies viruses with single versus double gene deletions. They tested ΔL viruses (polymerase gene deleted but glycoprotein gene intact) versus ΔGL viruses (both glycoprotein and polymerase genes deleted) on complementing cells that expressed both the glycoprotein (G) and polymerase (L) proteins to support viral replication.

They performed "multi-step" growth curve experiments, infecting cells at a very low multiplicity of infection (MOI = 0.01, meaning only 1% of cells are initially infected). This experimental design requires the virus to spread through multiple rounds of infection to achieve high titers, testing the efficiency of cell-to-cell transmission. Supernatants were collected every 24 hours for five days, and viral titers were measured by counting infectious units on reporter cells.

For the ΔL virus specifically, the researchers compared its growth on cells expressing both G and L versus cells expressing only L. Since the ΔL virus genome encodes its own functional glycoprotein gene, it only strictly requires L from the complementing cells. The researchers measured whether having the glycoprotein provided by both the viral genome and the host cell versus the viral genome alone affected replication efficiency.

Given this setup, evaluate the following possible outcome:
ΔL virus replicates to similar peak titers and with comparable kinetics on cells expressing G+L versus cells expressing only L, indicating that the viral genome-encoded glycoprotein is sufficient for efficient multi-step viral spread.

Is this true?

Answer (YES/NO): NO